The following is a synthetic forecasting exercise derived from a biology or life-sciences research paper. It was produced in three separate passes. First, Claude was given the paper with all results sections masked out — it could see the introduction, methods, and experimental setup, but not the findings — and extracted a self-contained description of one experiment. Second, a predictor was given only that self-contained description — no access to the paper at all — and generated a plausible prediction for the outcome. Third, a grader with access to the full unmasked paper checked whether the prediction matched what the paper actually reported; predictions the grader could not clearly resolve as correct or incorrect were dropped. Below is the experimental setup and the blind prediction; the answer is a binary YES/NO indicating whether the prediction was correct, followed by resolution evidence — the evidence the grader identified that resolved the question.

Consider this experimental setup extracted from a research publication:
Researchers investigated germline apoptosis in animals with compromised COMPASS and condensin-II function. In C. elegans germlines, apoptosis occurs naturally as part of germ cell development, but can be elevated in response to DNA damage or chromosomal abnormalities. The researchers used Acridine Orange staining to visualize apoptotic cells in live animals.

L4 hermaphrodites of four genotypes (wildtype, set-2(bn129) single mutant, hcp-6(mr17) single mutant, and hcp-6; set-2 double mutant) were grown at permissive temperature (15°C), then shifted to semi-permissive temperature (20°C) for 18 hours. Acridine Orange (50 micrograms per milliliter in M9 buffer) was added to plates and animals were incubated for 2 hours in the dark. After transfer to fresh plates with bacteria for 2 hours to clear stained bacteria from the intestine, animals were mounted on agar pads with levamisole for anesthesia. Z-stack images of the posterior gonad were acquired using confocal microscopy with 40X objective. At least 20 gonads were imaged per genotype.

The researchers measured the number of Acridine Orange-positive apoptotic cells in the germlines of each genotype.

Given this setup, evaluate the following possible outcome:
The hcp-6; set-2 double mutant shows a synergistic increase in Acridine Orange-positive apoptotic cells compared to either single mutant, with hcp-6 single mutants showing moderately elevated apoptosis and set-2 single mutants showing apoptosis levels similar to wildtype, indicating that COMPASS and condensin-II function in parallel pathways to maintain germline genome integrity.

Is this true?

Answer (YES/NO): YES